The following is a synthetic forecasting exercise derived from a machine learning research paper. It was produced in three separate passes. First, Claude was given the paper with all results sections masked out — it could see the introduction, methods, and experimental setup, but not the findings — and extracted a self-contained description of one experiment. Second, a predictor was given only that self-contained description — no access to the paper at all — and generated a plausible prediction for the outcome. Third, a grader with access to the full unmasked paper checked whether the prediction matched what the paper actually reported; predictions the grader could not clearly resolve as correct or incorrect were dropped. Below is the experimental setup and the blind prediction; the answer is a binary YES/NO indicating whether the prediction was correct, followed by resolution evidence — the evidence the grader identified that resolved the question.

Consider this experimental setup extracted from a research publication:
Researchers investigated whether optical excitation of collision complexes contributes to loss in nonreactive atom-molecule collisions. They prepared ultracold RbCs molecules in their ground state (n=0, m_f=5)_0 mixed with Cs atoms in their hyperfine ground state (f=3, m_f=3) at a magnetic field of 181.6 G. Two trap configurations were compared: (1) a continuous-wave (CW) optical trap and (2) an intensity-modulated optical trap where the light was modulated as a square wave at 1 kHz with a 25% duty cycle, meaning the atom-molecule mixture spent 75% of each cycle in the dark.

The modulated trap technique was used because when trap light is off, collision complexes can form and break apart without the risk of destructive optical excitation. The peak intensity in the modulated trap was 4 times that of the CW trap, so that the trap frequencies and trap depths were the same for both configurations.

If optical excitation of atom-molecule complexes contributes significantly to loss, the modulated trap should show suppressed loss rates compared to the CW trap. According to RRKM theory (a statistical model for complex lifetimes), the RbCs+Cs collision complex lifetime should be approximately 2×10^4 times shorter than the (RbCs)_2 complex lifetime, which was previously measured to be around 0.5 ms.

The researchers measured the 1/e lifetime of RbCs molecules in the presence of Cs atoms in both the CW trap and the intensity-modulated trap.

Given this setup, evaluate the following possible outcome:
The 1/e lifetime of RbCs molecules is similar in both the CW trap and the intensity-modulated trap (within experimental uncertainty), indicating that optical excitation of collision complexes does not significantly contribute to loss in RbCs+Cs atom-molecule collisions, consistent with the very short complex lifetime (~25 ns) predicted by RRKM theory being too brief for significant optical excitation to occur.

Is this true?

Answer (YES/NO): NO